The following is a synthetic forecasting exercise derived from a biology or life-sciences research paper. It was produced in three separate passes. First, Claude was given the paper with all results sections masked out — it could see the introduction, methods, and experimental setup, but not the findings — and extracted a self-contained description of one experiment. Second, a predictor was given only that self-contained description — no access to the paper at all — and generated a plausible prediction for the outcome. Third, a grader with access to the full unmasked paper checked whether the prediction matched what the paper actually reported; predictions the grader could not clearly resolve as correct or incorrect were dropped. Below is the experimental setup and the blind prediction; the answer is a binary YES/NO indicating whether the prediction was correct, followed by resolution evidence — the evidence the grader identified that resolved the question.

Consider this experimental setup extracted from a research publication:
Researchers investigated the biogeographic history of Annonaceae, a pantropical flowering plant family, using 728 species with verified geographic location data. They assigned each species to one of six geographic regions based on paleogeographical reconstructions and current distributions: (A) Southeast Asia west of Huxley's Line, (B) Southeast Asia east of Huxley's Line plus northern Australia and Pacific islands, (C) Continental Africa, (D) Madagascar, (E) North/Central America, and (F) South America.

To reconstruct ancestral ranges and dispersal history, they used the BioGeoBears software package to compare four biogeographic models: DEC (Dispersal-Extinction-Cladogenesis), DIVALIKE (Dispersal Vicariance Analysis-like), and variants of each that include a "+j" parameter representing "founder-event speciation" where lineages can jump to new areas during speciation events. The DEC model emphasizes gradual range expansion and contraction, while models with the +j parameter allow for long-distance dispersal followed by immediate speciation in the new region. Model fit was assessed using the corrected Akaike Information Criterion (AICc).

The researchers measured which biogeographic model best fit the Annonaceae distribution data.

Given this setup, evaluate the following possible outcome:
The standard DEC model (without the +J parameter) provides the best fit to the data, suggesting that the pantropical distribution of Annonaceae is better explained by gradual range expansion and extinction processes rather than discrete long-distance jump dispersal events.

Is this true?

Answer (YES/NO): NO